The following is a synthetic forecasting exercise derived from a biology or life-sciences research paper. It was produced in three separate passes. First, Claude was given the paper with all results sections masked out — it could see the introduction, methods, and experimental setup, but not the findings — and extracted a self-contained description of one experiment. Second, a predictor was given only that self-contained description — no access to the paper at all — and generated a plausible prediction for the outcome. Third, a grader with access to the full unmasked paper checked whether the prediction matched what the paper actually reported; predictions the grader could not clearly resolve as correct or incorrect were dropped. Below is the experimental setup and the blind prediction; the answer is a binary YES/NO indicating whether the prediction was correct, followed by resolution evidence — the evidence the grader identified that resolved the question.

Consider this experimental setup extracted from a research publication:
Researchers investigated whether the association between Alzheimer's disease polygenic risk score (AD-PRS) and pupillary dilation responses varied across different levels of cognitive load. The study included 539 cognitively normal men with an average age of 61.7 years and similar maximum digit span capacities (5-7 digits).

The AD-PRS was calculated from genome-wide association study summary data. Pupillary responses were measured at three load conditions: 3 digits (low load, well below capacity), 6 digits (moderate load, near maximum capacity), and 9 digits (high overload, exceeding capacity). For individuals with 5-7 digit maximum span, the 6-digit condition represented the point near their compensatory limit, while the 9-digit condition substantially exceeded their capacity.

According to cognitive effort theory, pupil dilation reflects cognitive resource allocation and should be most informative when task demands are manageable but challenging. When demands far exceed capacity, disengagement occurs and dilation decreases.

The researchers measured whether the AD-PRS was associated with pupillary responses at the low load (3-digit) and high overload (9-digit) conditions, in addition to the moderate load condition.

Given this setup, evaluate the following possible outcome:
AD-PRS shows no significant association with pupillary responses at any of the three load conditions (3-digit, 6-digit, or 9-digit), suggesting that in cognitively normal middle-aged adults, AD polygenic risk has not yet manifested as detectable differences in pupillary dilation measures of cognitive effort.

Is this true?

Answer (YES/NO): NO